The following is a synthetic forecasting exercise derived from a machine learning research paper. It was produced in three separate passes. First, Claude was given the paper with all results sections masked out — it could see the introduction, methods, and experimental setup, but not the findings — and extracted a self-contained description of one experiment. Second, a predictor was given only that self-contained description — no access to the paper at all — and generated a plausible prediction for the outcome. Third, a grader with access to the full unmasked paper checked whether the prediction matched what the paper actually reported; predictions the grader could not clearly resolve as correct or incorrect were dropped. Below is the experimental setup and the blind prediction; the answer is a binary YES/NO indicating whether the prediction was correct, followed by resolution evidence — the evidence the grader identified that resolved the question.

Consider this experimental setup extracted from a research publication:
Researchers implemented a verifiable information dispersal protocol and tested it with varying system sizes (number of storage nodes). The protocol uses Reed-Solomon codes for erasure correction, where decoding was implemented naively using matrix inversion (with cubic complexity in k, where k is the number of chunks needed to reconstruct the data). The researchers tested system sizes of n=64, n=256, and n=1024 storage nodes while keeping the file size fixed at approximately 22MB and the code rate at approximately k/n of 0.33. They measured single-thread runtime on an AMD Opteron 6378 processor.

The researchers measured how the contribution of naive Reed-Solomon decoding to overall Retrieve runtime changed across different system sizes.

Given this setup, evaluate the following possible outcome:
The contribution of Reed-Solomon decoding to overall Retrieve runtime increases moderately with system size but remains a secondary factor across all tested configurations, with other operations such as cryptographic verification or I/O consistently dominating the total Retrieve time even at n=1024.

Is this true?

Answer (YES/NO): YES